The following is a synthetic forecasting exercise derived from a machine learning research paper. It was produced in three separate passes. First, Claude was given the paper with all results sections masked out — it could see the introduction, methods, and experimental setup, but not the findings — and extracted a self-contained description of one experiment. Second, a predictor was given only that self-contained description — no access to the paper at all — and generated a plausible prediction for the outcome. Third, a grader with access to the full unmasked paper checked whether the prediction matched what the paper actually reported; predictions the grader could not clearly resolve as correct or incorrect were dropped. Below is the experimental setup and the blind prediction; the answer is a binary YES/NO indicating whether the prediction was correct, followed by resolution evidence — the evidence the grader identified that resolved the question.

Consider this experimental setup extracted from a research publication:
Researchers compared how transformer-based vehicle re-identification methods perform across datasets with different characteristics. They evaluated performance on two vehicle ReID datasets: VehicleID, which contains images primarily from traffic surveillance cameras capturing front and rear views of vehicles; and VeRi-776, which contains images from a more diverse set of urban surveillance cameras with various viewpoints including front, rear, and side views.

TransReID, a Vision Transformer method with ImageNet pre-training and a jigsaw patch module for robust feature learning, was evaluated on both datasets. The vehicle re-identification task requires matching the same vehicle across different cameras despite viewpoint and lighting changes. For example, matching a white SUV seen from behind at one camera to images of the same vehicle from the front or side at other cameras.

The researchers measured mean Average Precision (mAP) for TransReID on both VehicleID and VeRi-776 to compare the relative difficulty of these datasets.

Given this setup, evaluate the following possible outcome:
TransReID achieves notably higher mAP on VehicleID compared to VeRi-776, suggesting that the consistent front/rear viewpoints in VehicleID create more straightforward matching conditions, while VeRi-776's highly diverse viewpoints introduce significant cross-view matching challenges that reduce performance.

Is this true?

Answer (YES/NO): YES